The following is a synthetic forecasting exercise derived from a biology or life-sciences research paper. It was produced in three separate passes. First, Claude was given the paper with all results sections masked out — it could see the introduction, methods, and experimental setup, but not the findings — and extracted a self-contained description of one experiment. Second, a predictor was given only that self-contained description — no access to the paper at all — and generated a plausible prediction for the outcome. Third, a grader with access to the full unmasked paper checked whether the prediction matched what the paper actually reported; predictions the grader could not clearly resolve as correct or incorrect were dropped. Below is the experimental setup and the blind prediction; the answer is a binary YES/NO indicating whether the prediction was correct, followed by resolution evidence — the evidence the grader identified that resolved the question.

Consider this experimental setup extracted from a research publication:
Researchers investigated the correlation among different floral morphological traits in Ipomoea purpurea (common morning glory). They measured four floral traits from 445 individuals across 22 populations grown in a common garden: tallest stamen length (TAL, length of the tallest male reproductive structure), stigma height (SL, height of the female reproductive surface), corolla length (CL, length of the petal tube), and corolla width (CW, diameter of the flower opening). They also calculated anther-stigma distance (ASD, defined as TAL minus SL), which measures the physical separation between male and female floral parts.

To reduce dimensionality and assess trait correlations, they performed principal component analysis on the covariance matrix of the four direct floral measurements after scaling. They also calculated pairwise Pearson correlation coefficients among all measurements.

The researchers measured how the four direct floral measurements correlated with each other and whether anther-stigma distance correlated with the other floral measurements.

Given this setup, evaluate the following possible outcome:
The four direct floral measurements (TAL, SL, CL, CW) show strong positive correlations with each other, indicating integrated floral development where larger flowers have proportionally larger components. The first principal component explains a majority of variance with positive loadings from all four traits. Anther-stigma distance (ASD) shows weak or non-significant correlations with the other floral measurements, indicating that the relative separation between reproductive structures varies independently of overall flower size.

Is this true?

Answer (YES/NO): NO